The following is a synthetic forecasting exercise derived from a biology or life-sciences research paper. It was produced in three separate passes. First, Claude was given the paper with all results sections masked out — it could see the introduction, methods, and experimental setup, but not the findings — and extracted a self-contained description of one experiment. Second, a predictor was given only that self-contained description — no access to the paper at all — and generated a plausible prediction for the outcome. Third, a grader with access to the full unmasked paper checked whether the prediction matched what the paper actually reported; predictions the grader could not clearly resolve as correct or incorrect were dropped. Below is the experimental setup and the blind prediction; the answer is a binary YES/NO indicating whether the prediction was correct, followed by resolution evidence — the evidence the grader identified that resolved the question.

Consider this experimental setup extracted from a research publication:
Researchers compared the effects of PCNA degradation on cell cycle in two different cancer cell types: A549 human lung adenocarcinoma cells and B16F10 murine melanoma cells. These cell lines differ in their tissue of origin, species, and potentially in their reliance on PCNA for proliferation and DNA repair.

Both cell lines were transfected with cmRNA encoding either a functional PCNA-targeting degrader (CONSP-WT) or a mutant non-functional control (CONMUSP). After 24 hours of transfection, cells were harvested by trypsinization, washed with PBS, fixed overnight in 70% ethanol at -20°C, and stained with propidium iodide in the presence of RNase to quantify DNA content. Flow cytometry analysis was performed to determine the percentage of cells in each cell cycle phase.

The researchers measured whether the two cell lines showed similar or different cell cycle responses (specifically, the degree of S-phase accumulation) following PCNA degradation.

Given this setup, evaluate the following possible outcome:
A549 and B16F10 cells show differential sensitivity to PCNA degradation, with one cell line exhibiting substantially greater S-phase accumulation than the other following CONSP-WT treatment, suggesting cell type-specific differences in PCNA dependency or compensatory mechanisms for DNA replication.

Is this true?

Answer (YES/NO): NO